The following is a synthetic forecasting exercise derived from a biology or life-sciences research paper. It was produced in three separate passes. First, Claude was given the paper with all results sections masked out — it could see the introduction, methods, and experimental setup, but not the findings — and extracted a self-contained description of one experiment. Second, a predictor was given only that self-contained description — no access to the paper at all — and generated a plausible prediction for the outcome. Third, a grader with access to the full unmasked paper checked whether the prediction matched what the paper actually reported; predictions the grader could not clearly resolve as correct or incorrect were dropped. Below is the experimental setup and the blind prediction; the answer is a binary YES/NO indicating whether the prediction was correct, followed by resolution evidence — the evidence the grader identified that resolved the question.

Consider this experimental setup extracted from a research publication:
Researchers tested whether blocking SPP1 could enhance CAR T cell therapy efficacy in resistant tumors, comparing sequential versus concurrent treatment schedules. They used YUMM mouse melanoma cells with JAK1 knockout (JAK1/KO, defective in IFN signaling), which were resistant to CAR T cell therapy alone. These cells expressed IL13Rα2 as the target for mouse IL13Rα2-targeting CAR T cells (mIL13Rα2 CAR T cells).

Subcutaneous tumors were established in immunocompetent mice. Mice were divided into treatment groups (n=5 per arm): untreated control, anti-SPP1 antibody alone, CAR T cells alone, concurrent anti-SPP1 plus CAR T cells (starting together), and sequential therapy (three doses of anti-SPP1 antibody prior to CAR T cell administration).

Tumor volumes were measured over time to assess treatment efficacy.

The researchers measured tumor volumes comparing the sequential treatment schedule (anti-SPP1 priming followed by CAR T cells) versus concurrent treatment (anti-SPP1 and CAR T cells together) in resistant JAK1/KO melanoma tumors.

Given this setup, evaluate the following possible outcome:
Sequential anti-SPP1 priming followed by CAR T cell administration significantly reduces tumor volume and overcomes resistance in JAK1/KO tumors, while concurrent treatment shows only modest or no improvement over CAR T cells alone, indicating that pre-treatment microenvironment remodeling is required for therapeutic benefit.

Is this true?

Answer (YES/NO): YES